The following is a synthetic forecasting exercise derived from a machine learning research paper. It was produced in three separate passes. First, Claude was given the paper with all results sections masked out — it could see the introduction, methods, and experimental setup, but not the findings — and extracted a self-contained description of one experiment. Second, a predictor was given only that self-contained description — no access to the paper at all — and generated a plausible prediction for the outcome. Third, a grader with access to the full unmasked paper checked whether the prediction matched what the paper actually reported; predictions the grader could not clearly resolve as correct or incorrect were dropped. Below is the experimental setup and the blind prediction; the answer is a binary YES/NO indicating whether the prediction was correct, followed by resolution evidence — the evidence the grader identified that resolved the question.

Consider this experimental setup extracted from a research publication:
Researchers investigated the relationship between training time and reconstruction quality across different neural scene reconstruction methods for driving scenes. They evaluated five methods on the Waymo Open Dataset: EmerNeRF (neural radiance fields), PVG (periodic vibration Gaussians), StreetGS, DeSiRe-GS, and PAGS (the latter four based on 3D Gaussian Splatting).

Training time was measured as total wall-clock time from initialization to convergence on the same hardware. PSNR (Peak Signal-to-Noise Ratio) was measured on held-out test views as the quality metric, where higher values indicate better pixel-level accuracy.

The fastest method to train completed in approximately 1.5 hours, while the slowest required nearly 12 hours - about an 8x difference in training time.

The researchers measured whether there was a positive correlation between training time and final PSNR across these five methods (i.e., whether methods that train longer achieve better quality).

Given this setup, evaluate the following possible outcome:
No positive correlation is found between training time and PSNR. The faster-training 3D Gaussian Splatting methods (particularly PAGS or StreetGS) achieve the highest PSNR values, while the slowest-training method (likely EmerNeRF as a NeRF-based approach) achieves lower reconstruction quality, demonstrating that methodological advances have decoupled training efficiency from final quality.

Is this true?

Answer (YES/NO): YES